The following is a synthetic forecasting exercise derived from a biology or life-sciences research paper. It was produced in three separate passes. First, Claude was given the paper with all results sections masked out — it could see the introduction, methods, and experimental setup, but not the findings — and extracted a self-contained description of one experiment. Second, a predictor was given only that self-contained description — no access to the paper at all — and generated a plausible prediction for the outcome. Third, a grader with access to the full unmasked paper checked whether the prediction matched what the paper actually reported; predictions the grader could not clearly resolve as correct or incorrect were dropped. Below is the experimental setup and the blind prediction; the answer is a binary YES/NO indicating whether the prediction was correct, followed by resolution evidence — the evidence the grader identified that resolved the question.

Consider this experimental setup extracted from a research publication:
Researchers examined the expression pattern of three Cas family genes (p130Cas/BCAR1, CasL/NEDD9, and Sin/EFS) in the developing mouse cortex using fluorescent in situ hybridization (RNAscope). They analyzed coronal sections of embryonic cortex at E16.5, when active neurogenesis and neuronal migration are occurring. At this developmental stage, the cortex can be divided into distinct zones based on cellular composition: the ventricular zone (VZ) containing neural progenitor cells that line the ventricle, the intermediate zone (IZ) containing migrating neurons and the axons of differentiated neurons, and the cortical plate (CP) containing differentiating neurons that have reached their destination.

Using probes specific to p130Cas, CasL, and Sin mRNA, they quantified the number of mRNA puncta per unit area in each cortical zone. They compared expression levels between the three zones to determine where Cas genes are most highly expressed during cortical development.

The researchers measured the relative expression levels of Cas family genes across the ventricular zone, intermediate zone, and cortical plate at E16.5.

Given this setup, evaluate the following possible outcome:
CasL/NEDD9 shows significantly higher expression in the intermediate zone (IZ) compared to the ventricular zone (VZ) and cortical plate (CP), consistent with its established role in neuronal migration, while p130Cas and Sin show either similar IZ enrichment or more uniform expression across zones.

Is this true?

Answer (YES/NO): NO